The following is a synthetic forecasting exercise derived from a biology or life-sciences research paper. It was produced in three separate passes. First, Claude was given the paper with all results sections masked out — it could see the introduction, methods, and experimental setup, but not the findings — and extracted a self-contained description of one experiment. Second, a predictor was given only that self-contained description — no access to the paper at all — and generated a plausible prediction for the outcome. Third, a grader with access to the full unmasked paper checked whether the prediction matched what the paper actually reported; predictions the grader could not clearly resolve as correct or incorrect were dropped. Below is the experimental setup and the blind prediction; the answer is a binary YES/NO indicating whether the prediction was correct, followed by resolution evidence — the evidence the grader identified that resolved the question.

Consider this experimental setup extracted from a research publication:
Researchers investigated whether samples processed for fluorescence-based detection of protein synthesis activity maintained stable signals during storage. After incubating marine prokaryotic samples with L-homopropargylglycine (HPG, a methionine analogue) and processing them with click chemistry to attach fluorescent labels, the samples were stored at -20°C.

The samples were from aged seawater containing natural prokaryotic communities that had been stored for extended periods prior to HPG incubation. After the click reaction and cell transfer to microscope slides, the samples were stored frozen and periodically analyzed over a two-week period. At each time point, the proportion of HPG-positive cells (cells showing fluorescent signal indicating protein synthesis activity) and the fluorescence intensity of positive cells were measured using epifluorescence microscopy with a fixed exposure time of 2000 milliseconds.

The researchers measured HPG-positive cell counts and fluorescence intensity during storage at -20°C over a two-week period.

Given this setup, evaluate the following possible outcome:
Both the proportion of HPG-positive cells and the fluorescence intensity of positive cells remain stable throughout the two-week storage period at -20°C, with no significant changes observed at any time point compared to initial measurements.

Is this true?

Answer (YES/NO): YES